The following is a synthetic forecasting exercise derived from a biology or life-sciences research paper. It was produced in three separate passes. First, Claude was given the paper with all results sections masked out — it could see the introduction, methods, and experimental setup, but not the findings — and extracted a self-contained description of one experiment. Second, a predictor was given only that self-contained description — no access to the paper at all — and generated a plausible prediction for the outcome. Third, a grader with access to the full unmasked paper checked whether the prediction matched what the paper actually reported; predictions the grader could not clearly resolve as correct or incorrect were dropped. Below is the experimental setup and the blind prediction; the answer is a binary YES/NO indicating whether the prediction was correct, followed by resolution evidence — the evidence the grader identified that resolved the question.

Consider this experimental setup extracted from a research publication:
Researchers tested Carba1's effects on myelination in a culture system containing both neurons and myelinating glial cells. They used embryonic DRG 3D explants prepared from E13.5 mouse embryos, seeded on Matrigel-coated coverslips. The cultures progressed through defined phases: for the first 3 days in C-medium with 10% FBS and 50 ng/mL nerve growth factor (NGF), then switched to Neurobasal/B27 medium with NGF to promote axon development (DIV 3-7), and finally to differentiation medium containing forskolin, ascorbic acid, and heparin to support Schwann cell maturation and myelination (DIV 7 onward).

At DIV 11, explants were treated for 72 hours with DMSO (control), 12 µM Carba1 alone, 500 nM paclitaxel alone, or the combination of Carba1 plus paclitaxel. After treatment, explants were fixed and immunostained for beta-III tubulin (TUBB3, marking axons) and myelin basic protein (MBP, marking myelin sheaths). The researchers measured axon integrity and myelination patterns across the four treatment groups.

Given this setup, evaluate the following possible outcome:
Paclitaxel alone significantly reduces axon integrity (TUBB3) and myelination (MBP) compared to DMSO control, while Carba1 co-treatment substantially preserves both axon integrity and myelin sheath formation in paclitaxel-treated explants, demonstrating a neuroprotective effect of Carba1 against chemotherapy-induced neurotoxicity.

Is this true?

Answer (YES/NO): YES